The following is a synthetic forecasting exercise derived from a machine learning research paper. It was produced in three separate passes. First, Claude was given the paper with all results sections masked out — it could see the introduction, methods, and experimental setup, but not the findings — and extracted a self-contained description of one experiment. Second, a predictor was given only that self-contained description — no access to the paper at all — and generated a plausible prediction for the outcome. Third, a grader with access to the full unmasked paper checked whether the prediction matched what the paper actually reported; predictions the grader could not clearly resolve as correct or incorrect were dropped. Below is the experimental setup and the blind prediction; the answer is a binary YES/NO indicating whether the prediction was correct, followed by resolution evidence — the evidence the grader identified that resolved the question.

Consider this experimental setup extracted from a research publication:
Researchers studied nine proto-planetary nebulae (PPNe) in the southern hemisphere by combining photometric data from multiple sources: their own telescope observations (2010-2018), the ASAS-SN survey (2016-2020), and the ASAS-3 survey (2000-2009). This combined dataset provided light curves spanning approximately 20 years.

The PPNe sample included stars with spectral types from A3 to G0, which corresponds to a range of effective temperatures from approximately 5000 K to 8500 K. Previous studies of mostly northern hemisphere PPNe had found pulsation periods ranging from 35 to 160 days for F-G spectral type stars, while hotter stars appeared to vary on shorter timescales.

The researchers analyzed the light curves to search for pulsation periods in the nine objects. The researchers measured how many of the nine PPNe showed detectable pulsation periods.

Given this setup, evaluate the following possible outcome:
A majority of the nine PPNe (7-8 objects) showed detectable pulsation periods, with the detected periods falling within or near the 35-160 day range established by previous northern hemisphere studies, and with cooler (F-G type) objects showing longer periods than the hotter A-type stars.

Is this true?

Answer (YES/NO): NO